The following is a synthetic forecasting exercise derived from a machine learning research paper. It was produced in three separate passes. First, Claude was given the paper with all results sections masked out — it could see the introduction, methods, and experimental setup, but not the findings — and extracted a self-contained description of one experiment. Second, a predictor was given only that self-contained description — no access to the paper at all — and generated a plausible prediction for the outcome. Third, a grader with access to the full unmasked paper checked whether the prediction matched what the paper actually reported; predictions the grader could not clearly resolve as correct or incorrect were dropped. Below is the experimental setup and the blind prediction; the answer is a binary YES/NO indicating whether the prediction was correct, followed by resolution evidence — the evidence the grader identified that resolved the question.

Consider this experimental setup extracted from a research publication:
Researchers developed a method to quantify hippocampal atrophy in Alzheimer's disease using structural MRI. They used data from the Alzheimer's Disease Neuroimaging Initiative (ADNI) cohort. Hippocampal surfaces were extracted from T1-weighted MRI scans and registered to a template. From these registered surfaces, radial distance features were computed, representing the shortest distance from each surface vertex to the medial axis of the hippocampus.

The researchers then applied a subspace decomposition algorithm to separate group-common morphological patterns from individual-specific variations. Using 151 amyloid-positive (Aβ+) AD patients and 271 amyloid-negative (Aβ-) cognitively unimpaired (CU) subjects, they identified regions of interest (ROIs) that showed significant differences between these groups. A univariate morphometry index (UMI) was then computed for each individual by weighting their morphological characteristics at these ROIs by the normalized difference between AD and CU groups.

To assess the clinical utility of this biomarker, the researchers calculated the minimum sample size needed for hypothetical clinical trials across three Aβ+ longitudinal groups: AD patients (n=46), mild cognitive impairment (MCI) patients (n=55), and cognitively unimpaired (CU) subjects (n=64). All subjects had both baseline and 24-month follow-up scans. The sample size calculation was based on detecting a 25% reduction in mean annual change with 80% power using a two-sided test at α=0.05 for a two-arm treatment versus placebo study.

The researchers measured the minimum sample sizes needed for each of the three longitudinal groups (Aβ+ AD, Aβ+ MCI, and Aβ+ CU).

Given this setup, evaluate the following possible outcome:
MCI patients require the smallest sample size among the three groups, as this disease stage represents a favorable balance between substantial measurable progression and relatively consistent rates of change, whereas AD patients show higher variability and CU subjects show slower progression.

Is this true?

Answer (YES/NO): NO